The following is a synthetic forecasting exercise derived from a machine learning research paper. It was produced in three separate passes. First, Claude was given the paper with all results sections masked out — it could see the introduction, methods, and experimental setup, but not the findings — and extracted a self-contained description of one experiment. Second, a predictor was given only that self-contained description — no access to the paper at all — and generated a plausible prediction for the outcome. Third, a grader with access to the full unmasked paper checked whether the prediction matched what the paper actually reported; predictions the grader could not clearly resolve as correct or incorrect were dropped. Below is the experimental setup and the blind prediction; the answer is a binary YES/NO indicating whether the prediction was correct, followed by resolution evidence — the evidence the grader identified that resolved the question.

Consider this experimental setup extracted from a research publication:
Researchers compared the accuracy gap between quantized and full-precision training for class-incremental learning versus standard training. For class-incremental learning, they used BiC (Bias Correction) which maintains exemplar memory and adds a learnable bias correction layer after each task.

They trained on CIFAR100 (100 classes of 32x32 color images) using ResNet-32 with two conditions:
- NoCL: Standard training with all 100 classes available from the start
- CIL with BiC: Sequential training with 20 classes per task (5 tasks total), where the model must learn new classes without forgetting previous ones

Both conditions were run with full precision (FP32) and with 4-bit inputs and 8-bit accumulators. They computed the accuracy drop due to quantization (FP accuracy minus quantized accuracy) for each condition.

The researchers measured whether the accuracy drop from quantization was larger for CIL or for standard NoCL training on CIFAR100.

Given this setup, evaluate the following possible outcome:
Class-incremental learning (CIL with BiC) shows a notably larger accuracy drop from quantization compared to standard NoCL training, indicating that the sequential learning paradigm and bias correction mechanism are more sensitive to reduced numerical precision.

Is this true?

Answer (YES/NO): NO